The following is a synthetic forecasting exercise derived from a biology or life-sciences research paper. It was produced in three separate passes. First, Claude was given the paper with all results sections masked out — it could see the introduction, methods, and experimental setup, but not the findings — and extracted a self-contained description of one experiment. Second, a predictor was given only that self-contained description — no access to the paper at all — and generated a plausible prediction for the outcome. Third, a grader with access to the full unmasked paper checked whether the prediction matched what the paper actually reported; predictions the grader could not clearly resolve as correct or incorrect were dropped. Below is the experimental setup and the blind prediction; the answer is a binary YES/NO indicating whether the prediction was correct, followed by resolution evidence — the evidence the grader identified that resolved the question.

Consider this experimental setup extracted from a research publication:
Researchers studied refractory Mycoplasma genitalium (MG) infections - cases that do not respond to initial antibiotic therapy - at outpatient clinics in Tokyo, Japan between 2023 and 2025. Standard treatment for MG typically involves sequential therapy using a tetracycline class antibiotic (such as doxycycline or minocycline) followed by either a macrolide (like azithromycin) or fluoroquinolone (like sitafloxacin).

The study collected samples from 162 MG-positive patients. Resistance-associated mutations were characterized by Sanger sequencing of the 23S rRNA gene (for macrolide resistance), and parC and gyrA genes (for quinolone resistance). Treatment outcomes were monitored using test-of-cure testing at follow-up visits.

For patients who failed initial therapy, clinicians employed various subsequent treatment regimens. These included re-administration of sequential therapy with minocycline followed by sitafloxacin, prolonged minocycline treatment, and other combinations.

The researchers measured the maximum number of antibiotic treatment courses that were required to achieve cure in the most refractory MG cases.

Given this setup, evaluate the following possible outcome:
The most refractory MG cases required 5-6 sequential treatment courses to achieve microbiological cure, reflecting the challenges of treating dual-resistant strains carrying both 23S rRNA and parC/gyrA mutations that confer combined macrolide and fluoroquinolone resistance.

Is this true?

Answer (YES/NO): NO